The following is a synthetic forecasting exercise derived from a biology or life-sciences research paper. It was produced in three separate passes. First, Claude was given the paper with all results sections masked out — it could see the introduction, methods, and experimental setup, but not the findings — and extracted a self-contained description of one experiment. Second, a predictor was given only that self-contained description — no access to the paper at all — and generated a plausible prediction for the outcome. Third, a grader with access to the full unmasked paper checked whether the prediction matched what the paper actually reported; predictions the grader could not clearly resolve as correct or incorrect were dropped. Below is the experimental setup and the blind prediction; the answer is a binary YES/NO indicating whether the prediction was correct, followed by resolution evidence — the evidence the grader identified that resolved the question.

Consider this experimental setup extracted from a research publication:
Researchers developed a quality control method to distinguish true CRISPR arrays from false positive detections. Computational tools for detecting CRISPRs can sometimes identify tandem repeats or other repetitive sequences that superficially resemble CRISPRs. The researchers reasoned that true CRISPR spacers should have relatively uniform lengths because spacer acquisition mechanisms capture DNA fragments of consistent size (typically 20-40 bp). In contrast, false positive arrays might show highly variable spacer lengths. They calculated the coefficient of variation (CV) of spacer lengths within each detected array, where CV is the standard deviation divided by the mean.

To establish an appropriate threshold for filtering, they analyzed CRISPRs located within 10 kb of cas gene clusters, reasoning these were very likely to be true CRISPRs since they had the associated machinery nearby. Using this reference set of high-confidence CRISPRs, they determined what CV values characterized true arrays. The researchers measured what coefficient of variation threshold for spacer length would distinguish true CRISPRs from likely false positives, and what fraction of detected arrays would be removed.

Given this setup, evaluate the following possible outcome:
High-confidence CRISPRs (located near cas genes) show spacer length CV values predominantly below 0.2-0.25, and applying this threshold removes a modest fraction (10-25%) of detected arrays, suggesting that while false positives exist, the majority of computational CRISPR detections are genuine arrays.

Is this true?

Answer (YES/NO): NO